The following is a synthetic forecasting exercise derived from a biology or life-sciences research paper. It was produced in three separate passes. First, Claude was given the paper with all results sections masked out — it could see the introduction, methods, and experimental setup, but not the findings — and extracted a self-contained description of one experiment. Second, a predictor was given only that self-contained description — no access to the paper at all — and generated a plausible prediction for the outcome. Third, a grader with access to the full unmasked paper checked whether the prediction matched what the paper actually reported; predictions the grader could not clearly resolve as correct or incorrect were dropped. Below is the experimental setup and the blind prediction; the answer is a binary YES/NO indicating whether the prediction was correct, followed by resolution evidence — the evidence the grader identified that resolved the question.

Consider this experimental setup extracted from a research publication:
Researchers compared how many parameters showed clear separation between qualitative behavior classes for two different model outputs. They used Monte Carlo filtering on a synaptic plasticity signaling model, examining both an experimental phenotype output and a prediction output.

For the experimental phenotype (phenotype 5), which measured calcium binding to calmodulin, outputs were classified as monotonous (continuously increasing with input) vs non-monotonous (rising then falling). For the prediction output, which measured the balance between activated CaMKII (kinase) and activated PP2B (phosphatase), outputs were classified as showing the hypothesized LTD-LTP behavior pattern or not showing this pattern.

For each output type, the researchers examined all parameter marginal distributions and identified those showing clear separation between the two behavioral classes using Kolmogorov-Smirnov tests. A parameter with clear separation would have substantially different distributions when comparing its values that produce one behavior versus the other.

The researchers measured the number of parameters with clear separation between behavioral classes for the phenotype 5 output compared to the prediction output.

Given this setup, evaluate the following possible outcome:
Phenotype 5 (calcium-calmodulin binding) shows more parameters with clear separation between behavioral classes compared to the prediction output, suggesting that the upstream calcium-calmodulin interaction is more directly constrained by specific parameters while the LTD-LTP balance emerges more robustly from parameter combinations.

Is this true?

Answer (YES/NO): YES